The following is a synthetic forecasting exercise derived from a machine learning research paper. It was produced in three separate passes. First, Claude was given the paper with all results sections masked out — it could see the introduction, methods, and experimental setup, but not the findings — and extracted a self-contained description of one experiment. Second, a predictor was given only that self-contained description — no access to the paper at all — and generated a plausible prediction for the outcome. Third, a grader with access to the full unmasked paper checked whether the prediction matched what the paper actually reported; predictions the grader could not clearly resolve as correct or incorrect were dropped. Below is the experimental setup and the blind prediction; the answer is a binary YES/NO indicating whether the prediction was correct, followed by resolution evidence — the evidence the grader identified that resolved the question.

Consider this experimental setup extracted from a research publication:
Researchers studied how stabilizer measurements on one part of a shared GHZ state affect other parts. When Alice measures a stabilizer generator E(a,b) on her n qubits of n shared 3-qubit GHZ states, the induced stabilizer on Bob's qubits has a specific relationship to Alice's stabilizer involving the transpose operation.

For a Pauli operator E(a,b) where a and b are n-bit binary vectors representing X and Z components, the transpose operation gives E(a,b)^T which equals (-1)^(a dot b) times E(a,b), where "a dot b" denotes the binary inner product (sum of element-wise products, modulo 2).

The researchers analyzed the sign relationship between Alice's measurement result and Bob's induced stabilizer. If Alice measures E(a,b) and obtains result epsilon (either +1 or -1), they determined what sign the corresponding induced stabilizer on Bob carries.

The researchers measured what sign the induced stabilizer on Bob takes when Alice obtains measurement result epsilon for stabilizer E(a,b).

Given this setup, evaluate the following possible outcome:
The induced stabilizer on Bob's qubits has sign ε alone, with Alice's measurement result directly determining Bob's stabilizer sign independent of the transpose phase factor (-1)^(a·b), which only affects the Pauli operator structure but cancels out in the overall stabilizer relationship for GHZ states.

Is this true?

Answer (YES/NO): NO